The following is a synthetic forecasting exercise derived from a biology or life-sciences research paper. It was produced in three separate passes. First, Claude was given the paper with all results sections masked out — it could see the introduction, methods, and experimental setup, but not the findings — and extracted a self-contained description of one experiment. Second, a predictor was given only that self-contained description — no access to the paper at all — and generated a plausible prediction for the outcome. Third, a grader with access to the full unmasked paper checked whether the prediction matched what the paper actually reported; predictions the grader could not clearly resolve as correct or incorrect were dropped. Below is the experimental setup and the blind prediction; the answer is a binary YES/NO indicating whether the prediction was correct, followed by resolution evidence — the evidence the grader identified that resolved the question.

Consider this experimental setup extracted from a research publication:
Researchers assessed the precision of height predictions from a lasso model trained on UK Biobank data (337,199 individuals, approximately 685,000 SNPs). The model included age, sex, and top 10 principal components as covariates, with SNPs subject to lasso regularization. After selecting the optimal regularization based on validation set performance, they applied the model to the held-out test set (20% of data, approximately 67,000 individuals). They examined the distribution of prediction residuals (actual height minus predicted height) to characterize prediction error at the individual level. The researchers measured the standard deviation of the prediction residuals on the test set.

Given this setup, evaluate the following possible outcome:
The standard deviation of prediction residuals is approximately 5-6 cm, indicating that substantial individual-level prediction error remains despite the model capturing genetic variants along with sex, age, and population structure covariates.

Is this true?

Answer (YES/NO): YES